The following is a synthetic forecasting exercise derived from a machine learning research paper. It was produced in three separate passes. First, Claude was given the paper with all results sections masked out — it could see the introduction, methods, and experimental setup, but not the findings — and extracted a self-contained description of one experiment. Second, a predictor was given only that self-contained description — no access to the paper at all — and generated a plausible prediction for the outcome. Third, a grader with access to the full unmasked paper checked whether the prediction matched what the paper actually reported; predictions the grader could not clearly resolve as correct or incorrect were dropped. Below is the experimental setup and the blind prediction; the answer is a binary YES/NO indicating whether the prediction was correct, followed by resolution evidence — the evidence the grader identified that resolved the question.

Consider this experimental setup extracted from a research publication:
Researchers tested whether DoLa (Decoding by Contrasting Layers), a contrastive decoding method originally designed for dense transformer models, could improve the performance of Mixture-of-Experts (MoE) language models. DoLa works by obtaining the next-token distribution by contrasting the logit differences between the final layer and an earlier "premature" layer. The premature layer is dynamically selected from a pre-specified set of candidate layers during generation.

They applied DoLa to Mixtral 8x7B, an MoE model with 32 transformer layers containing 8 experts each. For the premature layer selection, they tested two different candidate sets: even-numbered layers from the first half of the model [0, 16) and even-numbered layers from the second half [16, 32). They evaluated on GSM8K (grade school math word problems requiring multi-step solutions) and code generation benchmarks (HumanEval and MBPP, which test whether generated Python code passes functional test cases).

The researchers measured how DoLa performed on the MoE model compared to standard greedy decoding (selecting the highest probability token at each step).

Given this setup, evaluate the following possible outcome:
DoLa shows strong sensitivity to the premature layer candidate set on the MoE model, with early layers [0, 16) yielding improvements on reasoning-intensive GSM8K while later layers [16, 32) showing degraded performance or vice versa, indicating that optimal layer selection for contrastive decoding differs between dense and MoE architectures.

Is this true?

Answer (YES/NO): NO